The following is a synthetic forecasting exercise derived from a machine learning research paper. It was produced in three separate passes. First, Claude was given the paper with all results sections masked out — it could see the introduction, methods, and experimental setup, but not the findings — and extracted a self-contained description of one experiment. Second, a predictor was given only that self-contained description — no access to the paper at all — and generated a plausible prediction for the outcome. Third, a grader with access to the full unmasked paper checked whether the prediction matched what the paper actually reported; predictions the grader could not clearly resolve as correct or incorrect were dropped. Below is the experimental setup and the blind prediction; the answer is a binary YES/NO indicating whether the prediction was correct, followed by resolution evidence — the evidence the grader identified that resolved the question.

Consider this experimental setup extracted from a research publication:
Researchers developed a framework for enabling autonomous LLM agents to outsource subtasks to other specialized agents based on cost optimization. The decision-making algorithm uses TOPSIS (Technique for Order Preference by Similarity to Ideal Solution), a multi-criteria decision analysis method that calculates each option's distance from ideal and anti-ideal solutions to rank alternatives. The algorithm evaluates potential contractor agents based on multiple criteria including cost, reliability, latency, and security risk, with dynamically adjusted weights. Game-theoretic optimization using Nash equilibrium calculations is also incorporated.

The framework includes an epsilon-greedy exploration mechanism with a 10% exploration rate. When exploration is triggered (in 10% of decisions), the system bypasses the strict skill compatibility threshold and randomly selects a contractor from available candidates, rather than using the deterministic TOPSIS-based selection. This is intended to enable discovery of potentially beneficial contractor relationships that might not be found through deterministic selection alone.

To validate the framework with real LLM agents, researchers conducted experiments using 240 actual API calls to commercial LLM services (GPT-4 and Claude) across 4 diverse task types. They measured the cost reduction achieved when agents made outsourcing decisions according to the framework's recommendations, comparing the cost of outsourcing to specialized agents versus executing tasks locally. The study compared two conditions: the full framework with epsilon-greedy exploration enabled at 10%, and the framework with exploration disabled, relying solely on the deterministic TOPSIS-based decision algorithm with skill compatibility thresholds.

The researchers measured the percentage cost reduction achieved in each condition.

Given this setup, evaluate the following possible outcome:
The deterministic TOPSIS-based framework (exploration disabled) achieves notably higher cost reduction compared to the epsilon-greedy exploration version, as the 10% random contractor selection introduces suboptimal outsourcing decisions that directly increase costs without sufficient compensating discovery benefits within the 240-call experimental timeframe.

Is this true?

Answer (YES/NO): NO